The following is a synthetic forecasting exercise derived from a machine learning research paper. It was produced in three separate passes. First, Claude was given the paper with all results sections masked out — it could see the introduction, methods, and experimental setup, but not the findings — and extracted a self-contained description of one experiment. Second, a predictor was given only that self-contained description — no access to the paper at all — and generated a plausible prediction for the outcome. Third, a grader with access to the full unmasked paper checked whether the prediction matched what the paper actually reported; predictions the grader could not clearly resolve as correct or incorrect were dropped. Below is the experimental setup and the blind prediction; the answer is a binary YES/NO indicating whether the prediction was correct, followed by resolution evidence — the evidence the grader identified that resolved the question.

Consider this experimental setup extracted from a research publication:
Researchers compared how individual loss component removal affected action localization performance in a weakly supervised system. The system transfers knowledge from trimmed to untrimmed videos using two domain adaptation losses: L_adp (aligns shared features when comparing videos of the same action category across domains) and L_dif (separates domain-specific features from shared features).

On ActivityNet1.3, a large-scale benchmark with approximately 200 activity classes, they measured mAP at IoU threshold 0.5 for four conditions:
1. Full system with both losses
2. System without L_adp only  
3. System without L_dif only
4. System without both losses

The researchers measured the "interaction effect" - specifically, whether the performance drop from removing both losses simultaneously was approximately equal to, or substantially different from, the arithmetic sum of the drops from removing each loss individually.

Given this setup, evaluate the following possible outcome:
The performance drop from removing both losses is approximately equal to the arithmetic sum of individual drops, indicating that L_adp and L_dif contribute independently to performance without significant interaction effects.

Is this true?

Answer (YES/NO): NO